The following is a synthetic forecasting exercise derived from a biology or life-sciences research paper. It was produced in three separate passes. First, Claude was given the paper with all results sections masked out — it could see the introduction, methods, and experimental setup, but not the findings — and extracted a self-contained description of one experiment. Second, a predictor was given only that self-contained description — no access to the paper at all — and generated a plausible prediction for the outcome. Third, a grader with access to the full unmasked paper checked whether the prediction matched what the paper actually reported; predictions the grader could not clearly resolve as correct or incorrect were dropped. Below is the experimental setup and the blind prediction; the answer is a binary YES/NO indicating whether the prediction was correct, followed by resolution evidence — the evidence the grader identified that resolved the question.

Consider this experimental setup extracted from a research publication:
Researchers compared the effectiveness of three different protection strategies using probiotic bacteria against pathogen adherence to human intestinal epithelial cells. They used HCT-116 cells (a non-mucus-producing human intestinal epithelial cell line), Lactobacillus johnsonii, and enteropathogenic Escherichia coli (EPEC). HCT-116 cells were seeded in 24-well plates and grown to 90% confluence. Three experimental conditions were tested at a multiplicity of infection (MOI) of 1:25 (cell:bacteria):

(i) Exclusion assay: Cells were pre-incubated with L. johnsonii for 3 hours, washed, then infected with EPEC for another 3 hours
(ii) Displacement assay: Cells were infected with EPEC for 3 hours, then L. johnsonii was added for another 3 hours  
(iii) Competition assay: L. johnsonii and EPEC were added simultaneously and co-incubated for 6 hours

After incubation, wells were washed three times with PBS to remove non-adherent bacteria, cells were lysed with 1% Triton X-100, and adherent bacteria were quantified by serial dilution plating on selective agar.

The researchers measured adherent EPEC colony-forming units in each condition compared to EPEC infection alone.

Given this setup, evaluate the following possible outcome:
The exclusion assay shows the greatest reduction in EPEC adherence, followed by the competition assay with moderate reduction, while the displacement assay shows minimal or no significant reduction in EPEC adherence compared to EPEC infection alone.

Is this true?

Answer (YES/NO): NO